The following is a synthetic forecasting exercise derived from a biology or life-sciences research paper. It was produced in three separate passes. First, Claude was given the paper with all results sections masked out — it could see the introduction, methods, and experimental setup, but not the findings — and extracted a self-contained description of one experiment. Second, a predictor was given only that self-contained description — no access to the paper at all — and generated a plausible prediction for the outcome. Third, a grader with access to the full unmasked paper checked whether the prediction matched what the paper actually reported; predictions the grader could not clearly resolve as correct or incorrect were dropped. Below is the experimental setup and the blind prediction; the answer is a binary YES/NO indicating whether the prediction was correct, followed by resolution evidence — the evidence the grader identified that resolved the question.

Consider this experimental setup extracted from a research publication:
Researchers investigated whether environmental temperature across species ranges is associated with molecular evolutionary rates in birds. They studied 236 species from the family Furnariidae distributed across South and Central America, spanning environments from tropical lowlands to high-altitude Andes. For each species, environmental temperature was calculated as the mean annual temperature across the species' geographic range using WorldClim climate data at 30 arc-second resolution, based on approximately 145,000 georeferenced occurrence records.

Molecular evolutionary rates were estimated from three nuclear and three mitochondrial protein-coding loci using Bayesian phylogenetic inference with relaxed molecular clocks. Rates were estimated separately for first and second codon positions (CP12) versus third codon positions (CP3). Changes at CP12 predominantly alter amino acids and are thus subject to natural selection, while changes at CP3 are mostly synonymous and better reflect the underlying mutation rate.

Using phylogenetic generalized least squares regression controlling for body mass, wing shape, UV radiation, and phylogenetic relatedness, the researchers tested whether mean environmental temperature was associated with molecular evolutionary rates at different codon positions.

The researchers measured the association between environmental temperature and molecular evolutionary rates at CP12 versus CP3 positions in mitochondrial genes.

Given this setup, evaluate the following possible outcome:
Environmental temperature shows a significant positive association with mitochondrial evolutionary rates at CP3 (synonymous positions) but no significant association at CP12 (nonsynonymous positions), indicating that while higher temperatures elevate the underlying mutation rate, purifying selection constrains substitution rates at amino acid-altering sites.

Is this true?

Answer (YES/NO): NO